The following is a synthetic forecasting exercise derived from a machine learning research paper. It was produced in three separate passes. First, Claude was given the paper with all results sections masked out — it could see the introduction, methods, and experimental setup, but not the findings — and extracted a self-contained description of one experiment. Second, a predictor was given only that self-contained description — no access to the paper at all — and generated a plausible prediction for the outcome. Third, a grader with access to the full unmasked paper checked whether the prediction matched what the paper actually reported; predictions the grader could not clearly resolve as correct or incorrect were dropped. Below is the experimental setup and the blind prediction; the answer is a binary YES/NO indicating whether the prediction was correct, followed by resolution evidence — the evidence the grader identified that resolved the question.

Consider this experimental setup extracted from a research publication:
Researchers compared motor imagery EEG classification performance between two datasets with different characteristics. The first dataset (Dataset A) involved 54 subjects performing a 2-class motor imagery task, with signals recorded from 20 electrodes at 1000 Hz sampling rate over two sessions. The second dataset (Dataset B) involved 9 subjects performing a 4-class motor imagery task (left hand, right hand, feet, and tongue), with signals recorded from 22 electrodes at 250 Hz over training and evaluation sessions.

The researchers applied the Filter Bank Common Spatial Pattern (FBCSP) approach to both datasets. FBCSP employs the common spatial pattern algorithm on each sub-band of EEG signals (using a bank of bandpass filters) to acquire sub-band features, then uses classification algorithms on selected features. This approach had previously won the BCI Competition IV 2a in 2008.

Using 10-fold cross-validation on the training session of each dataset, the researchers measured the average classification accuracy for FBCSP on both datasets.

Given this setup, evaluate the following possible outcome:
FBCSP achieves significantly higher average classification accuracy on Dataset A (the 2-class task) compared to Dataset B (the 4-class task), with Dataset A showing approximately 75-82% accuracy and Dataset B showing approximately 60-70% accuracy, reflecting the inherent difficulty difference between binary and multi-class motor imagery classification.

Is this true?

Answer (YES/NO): NO